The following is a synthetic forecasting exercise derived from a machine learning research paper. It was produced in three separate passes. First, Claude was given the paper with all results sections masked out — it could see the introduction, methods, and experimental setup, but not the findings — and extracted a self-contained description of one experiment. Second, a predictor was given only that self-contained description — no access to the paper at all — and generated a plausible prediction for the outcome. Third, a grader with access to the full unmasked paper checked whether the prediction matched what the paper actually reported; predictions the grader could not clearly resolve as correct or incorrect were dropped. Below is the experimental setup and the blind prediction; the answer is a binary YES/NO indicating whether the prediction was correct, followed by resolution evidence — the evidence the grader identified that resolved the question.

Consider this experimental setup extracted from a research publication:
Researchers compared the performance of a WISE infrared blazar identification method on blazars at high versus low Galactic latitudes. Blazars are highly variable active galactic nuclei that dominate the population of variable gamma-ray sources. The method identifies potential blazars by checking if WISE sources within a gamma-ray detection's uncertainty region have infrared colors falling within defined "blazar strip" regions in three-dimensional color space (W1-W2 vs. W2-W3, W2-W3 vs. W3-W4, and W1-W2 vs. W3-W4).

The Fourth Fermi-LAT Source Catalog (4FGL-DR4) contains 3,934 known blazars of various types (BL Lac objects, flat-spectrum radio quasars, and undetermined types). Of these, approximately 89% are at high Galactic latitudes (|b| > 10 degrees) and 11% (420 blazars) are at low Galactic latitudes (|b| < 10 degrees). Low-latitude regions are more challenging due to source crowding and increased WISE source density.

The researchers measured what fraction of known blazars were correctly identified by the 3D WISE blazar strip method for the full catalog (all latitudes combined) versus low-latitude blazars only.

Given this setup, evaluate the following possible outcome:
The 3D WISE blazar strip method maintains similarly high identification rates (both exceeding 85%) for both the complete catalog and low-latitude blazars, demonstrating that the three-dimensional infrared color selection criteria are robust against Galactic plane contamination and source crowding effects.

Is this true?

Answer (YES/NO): NO